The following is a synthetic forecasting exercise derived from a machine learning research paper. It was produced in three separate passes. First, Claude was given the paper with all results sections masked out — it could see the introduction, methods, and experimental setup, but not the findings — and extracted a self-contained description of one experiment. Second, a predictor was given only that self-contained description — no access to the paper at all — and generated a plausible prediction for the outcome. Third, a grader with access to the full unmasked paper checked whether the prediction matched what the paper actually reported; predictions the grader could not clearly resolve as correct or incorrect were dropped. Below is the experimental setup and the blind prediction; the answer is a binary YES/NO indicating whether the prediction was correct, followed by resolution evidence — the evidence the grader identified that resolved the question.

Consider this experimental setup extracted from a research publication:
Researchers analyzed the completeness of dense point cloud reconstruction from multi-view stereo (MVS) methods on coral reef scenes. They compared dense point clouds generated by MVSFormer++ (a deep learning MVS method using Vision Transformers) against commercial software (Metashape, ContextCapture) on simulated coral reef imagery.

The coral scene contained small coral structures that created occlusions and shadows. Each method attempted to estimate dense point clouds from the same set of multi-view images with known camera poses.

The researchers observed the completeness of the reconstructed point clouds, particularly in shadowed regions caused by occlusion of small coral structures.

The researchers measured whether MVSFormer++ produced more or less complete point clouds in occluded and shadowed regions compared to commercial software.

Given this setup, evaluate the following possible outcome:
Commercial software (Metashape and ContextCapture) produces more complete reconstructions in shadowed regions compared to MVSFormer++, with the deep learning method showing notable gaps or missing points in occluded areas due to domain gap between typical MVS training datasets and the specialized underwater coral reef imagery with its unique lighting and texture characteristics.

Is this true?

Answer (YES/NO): NO